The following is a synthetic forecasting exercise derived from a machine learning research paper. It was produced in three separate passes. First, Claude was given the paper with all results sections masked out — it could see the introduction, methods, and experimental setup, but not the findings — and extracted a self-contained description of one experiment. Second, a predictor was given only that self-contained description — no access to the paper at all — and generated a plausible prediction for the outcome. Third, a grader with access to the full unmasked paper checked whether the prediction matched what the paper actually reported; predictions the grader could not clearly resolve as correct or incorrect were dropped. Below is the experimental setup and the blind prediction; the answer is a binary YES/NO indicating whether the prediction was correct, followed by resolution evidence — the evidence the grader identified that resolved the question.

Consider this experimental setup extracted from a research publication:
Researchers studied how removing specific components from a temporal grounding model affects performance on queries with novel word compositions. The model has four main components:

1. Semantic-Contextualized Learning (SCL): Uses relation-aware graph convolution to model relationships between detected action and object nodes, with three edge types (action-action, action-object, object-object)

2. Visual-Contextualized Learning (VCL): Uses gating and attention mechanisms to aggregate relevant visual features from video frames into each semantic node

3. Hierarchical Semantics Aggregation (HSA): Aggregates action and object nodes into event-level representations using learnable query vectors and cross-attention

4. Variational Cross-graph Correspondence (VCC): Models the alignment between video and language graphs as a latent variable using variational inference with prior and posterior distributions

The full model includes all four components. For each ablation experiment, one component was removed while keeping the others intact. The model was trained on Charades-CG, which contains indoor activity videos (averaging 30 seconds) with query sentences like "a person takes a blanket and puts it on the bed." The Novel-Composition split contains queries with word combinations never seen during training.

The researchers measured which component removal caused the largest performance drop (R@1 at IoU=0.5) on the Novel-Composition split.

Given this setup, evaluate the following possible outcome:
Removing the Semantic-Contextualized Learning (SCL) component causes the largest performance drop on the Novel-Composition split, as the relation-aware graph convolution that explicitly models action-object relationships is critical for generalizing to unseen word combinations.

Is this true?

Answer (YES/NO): NO